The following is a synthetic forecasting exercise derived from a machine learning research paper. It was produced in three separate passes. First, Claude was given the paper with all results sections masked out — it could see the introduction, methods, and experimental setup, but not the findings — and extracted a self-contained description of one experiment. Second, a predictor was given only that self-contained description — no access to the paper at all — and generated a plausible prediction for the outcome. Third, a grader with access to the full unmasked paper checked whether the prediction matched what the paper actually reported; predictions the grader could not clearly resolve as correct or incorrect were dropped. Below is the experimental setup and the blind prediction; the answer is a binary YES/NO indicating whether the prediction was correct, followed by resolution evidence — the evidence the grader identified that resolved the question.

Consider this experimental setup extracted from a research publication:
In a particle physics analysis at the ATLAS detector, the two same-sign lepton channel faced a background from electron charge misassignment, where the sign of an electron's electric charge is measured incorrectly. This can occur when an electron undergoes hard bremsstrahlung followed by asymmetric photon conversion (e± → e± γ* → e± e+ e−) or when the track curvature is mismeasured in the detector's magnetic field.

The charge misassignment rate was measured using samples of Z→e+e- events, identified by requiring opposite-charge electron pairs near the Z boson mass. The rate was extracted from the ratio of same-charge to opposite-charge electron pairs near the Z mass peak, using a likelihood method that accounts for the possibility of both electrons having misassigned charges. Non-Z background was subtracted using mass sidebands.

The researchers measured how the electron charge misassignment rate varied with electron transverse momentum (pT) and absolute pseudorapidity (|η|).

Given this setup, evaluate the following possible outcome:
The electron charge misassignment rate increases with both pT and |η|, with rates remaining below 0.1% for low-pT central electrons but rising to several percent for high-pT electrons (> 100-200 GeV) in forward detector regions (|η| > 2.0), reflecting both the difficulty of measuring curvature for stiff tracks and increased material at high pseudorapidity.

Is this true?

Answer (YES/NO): NO